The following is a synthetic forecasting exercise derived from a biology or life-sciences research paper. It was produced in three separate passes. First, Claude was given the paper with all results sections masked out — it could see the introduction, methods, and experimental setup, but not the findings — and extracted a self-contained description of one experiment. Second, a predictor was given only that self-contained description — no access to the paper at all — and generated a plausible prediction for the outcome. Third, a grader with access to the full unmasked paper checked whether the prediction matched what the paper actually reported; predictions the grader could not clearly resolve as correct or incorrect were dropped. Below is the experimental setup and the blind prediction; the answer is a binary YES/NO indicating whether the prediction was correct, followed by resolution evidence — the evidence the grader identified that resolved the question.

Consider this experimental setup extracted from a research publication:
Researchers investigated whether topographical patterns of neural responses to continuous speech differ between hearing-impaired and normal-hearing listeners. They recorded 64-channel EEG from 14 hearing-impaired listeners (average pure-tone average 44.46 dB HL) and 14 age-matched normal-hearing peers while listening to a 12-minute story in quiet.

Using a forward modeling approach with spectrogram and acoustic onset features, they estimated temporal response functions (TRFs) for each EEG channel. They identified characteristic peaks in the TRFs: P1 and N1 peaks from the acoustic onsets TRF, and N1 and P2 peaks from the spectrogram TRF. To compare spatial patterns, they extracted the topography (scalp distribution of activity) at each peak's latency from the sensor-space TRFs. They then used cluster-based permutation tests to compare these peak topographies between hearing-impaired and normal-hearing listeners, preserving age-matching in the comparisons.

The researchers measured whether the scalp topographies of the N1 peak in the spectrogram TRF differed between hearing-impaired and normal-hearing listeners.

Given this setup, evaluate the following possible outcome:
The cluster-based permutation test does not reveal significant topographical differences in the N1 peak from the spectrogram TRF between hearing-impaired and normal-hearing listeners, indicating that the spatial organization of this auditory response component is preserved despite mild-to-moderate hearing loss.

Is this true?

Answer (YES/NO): NO